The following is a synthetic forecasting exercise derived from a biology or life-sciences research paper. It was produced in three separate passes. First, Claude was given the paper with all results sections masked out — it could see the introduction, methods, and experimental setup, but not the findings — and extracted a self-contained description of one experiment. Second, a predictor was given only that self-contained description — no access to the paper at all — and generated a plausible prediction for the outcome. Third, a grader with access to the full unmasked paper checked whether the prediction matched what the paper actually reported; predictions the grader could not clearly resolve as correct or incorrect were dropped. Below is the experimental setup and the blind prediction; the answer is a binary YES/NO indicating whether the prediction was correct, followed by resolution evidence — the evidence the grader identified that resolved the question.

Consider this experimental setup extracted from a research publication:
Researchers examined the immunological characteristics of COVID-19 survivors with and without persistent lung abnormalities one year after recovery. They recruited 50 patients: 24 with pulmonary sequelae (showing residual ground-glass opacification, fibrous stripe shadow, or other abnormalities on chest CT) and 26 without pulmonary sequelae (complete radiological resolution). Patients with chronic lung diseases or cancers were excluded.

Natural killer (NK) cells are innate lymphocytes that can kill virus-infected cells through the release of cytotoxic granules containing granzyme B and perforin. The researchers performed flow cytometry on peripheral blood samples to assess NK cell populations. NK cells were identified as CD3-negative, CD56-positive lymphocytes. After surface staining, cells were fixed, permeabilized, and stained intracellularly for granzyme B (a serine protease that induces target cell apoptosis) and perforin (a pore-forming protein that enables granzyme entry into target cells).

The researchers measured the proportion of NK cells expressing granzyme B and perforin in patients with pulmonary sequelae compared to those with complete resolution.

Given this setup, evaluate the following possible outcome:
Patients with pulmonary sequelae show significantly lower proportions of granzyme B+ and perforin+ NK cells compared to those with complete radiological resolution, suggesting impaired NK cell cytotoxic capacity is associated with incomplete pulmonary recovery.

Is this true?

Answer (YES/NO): NO